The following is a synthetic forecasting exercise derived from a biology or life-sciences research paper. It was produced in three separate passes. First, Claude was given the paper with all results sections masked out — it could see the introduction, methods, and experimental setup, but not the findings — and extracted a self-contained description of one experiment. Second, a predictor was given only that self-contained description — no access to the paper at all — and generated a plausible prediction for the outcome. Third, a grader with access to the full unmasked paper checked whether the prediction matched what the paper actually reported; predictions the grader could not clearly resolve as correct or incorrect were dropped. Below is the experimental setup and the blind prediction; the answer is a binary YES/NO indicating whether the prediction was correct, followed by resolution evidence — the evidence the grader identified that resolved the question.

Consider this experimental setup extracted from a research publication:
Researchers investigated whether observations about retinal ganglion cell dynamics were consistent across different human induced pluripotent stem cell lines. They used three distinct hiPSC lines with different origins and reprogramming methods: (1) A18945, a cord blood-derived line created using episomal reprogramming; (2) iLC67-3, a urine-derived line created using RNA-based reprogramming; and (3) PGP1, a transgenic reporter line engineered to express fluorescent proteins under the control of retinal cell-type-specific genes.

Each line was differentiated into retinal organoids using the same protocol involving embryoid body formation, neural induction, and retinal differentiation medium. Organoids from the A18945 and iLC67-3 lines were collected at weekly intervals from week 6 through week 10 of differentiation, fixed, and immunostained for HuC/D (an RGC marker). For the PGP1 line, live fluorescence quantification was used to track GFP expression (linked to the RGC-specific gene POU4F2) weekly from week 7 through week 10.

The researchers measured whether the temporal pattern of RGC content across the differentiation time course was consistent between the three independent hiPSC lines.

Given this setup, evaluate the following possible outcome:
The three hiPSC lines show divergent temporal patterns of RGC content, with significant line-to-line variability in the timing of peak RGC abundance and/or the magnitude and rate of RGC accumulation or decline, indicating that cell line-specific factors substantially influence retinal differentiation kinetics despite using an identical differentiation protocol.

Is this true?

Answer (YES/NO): NO